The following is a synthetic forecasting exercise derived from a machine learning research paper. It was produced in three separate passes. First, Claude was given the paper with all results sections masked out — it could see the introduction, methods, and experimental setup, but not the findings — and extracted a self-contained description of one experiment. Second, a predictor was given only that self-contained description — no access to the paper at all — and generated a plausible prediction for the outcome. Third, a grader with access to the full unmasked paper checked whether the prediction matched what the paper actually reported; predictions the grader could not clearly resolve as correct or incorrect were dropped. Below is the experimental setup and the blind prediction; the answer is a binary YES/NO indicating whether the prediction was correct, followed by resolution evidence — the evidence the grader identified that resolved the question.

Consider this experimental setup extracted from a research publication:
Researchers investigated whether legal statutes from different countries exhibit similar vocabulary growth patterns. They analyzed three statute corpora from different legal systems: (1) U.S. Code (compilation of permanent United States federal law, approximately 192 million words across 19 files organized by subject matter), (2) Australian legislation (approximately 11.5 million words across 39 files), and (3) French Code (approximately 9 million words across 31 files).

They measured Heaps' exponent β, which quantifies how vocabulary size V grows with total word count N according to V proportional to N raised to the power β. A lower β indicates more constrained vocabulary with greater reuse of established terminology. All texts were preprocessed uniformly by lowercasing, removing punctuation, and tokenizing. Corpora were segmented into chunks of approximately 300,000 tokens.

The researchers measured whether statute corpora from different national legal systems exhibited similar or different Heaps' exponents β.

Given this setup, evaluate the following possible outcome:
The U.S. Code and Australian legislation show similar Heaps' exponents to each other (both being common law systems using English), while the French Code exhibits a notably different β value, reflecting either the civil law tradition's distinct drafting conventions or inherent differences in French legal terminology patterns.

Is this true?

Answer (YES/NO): NO